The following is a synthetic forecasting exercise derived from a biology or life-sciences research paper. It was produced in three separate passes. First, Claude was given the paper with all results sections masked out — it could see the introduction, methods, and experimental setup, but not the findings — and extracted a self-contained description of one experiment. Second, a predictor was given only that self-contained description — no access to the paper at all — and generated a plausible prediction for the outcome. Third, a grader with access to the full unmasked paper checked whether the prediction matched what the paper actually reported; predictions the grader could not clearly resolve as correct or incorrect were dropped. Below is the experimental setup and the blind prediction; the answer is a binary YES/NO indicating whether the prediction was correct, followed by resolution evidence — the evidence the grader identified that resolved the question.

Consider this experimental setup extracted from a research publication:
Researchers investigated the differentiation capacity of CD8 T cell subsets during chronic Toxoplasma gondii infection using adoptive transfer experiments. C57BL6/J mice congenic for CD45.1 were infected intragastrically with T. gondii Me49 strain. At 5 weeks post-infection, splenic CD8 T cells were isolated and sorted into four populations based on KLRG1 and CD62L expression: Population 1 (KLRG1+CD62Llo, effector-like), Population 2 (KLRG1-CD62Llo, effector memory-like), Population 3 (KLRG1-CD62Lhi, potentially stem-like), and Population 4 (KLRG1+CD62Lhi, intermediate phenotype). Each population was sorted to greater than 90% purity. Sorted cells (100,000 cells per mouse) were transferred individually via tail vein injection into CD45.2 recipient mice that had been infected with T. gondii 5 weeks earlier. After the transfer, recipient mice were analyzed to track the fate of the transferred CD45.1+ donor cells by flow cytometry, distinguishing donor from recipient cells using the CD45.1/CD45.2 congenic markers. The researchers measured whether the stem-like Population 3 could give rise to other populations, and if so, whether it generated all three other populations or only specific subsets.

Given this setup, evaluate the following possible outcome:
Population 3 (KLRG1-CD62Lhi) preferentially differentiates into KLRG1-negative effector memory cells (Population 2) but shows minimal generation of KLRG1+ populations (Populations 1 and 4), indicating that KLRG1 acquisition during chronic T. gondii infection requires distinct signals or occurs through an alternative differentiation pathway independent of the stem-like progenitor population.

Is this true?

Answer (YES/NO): NO